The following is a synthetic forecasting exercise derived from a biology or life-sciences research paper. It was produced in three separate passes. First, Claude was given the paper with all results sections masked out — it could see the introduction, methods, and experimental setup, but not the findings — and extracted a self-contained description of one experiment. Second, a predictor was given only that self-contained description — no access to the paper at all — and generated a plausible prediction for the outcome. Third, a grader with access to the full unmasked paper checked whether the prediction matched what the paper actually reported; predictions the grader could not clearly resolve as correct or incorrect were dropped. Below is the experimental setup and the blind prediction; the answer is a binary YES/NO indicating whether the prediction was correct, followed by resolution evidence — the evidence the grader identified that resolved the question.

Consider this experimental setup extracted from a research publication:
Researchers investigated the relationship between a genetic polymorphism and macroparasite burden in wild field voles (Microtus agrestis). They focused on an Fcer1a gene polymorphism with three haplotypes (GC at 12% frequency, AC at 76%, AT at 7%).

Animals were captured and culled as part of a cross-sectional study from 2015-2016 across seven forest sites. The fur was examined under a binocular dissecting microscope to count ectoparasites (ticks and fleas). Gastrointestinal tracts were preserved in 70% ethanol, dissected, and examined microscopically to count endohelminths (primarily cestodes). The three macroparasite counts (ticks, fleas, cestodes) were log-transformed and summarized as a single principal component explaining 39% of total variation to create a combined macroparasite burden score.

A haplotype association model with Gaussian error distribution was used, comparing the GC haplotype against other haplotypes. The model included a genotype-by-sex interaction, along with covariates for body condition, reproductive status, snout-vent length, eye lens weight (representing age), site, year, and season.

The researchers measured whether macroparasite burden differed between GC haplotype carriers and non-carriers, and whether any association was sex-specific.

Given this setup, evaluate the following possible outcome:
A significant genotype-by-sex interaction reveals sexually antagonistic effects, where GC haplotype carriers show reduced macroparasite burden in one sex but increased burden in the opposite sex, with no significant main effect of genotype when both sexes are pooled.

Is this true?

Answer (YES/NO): NO